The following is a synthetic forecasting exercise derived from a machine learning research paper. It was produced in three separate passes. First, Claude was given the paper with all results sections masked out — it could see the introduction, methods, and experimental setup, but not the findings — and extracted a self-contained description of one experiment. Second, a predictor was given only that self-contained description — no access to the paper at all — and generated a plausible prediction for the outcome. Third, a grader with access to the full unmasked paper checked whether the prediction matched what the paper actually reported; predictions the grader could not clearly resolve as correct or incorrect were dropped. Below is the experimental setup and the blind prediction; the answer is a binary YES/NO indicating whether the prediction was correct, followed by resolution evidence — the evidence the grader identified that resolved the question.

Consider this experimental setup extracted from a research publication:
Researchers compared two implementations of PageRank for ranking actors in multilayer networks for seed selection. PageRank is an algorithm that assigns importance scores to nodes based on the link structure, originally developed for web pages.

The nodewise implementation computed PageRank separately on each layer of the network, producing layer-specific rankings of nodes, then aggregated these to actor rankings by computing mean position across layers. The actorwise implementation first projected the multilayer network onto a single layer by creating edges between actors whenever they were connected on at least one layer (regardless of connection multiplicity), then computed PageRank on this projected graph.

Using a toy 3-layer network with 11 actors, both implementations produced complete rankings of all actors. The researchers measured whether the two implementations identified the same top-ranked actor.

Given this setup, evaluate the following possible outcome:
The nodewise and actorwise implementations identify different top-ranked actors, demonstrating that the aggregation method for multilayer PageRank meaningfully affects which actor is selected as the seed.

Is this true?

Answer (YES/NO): YES